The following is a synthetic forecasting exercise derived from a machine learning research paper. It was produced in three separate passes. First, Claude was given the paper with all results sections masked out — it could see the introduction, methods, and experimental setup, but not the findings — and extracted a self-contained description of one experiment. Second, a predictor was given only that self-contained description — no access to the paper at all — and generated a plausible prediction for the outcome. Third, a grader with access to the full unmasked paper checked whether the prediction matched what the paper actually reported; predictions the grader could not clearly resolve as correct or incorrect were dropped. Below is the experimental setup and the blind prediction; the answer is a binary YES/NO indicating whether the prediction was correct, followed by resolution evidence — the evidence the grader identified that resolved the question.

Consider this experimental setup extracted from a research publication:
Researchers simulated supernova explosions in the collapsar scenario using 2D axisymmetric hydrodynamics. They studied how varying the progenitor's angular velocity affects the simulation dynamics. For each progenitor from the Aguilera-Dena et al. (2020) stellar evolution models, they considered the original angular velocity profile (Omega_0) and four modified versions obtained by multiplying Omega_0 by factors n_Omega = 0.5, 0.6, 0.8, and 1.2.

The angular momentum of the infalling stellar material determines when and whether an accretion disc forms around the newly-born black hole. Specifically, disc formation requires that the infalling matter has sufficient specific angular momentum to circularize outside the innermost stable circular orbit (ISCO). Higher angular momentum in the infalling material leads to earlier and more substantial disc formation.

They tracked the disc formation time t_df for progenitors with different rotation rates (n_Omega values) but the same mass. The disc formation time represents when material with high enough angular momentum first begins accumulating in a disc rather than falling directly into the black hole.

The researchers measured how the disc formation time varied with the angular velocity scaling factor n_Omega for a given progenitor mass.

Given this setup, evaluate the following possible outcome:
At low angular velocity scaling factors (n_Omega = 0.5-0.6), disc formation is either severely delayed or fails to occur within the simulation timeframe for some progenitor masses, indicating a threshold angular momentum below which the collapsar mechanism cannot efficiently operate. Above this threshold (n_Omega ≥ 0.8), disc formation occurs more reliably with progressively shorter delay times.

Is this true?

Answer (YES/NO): NO